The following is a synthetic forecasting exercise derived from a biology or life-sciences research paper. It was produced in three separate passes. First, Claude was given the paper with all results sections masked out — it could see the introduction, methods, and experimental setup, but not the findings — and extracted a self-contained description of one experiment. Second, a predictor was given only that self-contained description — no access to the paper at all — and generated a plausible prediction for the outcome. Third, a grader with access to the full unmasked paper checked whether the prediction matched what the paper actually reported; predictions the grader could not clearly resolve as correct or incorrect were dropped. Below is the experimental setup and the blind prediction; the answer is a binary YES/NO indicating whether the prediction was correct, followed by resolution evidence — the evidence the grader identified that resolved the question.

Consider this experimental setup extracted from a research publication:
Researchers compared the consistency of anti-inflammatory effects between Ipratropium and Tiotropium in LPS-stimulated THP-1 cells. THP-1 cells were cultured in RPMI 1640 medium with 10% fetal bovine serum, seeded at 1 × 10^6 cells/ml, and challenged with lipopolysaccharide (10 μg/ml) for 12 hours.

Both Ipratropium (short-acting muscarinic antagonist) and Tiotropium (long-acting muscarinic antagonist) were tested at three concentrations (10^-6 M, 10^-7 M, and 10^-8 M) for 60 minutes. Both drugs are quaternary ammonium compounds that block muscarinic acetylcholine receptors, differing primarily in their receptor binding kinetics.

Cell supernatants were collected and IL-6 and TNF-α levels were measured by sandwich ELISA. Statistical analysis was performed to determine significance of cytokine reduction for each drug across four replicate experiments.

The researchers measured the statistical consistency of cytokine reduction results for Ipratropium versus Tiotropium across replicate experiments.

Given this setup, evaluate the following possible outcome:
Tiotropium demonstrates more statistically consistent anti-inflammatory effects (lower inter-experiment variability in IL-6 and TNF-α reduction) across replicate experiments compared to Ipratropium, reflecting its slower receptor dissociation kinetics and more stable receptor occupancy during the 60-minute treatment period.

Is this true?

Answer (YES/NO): NO